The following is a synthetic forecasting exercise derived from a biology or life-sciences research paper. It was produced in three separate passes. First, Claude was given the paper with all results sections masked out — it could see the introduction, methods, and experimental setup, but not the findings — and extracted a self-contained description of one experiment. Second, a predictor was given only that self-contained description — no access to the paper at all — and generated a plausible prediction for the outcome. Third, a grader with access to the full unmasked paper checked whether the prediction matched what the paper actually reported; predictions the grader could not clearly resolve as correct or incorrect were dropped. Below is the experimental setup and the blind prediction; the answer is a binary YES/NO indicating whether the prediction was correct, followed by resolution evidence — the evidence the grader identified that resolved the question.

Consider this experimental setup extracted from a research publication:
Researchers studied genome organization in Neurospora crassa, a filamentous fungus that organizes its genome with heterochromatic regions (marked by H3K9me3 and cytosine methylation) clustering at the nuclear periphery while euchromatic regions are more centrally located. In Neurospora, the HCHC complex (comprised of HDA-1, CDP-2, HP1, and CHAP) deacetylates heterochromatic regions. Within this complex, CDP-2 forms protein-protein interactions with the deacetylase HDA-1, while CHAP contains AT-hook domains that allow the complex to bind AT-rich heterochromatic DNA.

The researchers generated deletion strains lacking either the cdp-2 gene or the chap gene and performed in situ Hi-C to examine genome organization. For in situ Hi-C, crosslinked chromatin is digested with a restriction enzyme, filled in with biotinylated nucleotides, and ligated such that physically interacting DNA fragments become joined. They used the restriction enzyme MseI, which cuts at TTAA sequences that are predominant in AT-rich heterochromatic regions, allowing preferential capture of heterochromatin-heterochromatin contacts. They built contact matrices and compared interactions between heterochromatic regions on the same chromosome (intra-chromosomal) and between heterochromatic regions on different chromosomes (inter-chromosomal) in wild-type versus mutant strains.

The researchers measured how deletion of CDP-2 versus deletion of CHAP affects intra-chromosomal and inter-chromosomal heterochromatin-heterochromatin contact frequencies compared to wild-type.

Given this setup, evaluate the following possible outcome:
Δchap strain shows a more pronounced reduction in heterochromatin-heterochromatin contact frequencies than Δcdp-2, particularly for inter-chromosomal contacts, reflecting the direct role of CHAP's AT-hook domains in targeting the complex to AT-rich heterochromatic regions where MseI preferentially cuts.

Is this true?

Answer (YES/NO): NO